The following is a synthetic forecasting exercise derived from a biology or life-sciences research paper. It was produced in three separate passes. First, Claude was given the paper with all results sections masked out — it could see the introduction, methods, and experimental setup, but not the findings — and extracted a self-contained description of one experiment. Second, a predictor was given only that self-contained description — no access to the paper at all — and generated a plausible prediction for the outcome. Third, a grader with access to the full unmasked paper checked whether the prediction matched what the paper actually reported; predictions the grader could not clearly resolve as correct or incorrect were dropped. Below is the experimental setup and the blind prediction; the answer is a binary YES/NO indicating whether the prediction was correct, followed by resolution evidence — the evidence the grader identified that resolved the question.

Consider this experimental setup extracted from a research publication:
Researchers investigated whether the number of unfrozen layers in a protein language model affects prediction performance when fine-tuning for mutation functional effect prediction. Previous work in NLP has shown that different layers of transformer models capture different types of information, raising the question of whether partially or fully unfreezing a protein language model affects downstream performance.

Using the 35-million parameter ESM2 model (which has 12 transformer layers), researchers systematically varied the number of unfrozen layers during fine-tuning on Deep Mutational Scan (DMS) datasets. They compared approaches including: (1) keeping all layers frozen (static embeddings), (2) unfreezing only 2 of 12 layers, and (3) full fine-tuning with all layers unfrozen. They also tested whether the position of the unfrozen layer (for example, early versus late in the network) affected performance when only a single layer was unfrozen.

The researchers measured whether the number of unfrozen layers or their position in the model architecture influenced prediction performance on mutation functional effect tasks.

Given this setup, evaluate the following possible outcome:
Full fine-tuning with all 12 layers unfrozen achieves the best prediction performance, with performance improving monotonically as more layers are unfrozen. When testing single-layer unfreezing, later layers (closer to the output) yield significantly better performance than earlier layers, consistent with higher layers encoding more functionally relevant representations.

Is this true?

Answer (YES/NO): NO